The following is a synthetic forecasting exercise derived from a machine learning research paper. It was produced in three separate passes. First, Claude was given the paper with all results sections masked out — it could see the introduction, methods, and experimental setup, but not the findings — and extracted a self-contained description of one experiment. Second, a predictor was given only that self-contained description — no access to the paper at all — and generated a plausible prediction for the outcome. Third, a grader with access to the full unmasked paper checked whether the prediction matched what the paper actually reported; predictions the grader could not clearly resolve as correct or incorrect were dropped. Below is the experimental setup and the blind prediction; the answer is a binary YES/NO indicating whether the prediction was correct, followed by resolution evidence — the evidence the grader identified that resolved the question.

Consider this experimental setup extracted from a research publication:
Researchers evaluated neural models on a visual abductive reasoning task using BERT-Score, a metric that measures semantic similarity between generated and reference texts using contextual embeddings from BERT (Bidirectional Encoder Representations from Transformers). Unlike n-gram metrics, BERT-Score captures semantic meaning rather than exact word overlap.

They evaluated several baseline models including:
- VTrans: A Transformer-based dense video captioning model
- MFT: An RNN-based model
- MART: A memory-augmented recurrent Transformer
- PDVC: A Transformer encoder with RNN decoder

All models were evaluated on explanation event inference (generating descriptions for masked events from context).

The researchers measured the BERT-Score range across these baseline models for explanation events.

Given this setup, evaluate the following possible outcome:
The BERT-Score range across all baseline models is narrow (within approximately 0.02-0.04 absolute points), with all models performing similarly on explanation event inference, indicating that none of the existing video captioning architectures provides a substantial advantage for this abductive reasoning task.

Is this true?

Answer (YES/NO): NO